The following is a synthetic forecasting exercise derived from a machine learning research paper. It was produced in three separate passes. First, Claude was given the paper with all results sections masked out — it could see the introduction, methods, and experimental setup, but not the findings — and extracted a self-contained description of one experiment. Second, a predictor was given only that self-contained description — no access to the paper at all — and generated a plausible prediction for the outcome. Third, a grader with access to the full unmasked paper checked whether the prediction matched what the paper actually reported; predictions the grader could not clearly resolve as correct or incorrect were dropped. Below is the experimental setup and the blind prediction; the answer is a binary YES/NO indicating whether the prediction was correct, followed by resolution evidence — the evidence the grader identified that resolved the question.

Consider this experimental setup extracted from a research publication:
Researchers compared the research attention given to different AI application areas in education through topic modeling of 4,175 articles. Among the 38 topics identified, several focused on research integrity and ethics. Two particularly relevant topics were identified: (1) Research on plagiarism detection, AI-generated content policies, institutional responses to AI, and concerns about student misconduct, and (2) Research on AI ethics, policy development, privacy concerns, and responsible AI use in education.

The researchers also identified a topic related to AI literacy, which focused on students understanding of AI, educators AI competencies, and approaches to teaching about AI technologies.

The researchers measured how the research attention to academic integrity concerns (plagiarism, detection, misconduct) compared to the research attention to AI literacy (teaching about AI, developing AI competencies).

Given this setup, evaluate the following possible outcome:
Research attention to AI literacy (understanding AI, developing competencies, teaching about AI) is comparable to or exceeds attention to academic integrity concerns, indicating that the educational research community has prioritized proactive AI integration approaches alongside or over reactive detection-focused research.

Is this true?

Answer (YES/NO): NO